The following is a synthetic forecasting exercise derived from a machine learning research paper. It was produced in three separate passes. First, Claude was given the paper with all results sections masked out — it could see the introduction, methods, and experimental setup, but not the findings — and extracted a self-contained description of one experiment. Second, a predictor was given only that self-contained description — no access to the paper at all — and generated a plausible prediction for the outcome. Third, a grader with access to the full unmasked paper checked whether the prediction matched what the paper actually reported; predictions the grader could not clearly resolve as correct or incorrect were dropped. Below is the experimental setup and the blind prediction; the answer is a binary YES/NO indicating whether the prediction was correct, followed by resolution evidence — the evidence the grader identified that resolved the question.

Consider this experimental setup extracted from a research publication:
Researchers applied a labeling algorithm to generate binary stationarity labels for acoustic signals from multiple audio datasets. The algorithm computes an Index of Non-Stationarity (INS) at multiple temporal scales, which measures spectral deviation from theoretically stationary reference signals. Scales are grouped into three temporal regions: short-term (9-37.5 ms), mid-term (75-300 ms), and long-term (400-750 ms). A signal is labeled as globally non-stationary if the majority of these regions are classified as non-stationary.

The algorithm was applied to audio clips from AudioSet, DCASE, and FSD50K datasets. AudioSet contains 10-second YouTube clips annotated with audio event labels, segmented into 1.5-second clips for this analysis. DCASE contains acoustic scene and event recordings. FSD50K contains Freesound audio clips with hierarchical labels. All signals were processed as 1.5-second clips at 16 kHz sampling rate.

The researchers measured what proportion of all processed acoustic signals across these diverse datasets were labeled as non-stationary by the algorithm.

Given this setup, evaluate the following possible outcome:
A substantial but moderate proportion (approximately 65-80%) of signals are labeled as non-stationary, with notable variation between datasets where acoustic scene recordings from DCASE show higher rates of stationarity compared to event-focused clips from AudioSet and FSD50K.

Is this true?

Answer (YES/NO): NO